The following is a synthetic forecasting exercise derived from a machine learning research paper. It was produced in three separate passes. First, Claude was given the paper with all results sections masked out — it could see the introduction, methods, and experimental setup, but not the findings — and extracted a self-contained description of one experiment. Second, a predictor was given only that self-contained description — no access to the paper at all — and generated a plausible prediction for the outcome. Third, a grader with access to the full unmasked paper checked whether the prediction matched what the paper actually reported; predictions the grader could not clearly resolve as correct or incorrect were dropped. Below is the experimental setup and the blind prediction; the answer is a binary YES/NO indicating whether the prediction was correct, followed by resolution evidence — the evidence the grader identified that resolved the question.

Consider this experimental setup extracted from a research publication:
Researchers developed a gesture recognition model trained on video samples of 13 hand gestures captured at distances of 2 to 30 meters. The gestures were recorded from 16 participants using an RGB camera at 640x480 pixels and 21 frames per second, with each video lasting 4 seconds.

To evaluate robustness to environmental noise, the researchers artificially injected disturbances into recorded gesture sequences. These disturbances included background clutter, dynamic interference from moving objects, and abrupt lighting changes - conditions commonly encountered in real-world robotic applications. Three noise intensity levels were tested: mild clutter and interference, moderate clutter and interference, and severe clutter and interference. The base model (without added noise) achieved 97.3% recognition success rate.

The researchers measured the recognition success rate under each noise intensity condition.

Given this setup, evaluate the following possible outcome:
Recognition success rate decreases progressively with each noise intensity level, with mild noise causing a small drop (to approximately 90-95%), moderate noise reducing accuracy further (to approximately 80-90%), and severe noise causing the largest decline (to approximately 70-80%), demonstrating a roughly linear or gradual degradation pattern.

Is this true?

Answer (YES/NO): NO